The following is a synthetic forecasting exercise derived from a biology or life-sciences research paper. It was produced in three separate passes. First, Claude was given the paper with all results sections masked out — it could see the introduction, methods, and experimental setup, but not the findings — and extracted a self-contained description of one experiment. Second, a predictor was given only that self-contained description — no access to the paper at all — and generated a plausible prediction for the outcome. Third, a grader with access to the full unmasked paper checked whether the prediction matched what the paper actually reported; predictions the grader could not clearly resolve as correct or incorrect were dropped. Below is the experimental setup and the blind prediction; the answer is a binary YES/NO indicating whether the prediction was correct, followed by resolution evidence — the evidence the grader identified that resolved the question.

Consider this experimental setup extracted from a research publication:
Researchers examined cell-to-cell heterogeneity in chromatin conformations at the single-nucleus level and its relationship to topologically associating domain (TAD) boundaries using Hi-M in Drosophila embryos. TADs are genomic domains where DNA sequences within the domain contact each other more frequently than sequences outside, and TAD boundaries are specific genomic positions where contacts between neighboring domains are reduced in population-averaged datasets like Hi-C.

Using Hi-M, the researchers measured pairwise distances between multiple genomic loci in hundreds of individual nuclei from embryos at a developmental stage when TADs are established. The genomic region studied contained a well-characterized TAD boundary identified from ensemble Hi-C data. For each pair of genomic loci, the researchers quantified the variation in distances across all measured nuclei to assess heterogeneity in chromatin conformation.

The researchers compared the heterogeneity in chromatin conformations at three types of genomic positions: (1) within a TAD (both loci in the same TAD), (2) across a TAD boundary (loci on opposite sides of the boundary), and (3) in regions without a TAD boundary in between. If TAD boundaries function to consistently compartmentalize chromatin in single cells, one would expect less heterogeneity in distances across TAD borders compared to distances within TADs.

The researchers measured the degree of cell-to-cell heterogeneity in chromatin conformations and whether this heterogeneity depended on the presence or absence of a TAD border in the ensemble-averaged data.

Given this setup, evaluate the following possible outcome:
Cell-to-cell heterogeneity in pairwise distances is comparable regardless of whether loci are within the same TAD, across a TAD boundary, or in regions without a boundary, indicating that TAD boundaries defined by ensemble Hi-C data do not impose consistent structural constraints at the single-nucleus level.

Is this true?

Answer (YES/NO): YES